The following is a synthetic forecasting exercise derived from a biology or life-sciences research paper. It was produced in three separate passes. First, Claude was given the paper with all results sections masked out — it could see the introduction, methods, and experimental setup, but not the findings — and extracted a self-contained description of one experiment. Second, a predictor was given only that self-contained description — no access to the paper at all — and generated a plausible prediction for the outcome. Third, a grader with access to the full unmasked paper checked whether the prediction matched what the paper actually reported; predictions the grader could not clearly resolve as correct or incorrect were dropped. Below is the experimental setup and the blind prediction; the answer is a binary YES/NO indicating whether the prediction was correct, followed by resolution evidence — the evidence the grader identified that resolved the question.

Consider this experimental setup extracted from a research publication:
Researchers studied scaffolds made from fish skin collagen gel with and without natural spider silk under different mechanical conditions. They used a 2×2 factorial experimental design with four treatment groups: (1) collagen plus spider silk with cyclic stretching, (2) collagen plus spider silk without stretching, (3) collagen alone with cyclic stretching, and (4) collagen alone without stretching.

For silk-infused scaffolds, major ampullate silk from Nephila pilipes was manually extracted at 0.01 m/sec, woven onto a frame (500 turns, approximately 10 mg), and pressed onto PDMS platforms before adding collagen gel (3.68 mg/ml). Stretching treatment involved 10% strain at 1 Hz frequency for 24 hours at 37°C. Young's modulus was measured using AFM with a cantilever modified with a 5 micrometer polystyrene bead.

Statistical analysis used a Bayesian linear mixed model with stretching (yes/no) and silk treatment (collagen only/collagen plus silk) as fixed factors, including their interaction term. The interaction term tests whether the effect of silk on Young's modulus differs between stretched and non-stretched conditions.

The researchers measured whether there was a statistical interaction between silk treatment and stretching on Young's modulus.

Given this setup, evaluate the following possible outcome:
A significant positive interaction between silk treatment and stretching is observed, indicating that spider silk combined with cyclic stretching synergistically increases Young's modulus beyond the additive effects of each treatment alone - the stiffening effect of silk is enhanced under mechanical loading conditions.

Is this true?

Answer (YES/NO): NO